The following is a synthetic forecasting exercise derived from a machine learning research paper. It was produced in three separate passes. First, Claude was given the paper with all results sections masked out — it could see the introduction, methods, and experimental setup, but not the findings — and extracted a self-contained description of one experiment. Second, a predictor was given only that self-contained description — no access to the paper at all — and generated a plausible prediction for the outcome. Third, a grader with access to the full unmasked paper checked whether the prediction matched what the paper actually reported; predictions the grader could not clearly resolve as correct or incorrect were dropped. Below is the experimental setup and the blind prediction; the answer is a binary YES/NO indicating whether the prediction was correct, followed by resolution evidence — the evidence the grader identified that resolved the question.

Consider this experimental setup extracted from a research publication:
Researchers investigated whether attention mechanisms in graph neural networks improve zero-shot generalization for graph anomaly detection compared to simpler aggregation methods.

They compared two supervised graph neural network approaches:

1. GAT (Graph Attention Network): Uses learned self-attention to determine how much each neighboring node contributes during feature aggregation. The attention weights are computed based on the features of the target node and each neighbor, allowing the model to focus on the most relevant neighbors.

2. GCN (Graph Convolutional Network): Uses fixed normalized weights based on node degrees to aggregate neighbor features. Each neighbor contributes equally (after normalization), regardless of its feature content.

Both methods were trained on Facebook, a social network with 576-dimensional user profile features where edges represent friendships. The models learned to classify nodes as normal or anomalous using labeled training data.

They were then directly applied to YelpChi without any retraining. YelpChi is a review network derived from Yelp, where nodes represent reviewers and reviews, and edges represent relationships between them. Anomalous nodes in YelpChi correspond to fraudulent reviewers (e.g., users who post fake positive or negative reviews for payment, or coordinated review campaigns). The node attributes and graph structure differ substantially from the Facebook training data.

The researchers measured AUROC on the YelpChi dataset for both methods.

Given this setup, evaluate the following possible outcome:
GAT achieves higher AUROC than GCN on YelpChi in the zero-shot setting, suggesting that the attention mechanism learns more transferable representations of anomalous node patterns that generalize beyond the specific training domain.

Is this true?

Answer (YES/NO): YES